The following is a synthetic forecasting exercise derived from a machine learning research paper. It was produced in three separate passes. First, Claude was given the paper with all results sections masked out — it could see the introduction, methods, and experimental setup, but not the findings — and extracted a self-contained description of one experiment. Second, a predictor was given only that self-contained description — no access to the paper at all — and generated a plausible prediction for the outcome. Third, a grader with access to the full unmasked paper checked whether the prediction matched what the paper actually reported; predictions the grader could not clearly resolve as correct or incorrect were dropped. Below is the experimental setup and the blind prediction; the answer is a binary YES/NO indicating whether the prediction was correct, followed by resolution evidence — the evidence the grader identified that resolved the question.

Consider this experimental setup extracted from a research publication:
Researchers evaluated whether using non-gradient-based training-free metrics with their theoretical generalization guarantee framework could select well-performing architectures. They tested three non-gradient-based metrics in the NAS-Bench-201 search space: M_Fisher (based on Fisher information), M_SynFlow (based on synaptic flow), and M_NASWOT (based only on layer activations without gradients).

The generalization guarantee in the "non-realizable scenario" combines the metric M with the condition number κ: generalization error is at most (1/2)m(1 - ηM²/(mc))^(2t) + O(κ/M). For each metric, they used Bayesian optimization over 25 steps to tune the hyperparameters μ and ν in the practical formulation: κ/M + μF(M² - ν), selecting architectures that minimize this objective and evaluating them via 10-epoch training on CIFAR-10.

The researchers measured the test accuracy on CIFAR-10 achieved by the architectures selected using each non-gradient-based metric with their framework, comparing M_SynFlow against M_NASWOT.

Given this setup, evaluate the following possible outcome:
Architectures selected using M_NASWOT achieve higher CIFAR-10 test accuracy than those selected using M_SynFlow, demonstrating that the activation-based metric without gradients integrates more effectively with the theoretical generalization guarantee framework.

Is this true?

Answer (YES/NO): NO